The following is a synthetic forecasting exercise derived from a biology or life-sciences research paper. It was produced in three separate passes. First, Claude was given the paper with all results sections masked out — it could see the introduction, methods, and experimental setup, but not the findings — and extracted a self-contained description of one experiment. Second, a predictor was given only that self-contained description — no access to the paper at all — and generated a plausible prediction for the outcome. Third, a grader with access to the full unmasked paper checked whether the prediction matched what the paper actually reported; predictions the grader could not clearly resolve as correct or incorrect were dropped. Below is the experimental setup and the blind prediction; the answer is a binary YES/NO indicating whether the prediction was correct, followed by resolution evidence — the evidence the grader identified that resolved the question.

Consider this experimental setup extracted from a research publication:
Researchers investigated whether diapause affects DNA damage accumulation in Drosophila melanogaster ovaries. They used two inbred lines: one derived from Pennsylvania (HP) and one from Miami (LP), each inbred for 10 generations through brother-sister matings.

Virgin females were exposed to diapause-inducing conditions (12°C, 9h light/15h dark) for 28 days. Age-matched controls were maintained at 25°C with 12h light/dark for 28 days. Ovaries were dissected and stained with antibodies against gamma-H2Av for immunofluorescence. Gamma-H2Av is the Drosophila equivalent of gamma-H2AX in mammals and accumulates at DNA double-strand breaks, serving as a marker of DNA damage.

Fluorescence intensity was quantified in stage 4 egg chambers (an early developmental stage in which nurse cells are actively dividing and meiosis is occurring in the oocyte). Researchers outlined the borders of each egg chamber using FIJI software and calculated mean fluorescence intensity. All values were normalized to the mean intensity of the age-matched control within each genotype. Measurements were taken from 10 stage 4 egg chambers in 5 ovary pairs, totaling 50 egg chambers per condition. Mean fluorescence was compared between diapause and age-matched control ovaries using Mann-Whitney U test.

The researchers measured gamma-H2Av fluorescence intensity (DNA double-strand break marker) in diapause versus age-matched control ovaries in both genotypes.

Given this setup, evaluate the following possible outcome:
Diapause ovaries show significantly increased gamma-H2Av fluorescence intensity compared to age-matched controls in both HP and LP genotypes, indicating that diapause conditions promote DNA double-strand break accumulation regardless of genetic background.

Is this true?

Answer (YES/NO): YES